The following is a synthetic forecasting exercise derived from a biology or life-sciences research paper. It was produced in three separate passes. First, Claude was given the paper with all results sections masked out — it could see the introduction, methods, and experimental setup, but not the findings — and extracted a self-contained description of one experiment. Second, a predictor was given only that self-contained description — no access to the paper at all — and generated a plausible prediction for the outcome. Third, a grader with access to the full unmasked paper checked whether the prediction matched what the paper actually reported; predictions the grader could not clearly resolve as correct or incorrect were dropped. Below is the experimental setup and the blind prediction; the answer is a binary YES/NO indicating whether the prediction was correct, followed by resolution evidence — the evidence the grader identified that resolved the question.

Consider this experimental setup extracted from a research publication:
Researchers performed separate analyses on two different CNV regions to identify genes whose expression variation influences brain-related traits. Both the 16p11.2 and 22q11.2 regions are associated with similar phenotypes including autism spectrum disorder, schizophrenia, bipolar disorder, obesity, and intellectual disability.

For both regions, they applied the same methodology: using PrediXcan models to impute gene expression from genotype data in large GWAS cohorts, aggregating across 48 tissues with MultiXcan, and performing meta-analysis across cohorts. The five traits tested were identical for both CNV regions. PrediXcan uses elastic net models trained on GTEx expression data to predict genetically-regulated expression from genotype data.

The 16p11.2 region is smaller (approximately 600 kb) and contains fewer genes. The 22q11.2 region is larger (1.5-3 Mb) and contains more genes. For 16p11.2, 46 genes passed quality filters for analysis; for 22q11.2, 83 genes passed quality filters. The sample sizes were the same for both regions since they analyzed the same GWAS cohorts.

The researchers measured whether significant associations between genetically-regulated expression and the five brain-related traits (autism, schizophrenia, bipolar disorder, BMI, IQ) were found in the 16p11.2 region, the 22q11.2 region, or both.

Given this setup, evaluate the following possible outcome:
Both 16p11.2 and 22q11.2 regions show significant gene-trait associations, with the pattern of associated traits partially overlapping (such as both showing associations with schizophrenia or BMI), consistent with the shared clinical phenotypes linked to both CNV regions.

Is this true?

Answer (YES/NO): NO